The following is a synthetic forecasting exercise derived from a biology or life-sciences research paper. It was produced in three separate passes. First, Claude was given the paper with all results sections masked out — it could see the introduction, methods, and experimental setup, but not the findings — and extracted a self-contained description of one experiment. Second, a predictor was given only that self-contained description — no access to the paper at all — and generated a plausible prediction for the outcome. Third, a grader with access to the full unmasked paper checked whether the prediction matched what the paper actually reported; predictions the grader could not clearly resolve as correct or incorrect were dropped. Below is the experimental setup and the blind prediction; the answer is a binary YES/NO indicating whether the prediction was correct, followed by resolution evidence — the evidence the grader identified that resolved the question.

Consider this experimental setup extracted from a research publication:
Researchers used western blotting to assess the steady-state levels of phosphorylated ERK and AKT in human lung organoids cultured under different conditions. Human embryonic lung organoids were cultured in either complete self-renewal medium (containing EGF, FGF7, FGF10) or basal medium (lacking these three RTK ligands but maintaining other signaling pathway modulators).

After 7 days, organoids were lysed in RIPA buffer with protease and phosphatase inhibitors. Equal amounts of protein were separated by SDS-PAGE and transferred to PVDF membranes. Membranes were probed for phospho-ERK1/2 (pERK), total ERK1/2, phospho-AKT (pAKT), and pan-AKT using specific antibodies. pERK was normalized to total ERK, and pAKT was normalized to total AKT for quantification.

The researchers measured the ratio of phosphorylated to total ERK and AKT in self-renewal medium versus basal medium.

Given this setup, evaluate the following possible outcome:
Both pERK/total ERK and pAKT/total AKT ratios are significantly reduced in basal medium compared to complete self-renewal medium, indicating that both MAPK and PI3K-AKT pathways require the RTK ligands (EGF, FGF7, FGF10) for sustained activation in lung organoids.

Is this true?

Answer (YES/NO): YES